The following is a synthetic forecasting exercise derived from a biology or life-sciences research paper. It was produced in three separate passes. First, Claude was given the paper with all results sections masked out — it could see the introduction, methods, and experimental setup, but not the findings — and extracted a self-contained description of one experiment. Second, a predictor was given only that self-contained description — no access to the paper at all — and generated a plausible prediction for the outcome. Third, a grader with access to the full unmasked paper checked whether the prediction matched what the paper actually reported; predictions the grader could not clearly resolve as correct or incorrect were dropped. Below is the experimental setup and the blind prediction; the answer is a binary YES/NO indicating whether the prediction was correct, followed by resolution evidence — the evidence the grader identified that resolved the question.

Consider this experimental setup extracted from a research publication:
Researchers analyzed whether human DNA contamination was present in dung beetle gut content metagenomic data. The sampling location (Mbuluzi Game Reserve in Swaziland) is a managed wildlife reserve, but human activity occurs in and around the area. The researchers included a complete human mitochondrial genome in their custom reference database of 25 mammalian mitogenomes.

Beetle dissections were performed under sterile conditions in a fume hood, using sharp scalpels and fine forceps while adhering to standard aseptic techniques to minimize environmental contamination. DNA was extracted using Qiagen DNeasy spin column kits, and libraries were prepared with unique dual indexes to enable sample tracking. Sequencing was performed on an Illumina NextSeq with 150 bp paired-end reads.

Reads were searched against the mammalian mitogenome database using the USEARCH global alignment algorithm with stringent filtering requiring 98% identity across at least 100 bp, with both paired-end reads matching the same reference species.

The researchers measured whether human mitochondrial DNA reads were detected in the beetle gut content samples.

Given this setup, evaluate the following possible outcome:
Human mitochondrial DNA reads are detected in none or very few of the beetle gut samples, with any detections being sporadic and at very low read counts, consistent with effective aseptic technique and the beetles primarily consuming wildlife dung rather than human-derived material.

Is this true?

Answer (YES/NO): NO